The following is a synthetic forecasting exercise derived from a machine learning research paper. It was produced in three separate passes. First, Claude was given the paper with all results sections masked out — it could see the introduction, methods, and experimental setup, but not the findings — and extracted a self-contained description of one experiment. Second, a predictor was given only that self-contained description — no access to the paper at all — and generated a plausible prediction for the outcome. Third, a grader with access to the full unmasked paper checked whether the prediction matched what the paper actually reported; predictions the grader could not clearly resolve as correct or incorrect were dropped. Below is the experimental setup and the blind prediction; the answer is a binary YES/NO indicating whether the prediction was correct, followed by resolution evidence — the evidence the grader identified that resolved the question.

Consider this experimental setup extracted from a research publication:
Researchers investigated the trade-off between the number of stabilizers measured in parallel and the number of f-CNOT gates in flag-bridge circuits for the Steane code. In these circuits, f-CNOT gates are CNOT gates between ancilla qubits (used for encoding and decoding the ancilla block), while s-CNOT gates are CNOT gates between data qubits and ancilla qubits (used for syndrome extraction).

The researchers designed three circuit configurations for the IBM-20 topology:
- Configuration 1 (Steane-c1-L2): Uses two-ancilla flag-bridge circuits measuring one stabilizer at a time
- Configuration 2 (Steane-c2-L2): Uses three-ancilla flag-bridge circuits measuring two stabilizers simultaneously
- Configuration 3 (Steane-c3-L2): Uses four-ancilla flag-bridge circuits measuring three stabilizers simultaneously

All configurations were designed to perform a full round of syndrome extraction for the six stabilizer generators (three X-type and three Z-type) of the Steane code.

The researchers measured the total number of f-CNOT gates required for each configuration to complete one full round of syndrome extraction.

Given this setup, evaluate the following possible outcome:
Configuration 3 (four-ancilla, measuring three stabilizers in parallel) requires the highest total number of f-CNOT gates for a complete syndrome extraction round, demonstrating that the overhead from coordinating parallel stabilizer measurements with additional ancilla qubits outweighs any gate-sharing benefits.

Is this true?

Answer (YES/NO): NO